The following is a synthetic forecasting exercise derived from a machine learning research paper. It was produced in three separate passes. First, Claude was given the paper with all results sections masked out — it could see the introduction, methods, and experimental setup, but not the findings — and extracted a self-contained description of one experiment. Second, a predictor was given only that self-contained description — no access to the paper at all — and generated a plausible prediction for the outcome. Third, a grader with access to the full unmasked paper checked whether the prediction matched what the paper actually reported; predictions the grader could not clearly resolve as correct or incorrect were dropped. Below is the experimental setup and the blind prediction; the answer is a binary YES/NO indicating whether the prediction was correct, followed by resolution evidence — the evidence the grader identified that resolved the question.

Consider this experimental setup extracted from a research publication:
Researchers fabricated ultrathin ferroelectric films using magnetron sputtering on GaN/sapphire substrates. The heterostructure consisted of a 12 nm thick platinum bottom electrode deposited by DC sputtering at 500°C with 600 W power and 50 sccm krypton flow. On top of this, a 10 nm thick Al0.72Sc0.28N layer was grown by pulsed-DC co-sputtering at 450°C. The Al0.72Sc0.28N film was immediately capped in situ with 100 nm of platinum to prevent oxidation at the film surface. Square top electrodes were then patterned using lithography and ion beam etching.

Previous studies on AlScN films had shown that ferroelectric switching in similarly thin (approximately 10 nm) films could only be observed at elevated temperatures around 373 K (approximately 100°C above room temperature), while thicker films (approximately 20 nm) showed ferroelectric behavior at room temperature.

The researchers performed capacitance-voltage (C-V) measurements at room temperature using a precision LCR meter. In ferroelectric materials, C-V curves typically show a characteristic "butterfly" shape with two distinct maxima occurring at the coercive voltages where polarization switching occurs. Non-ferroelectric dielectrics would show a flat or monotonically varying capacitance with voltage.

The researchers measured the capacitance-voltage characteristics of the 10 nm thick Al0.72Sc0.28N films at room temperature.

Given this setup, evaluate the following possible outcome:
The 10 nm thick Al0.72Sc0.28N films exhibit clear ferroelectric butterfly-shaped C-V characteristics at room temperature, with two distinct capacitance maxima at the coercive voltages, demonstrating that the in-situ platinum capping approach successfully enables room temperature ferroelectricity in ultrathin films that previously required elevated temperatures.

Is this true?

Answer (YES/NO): YES